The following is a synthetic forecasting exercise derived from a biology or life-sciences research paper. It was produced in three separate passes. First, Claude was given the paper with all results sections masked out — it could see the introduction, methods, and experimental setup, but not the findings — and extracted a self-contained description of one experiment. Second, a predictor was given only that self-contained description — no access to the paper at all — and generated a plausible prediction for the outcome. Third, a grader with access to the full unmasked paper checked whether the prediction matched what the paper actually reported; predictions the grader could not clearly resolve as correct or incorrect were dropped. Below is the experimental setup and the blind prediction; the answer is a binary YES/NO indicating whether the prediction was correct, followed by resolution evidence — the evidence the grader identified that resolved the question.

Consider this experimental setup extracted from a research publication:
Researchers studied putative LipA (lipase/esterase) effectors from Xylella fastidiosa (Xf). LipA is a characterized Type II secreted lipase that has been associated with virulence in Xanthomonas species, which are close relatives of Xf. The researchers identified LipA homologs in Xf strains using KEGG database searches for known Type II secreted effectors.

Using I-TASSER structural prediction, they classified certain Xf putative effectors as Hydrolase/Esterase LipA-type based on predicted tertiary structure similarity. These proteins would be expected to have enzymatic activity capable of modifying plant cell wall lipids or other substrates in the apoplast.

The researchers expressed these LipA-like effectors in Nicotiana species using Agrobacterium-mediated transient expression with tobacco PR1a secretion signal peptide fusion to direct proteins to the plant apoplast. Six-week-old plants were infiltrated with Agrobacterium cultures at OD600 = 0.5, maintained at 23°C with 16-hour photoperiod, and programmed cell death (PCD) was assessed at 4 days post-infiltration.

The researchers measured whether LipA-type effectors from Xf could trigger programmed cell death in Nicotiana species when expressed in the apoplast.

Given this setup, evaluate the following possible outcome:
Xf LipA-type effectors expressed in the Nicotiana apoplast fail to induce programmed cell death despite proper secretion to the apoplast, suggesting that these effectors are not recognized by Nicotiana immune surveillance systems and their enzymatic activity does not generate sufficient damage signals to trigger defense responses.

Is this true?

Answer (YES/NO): NO